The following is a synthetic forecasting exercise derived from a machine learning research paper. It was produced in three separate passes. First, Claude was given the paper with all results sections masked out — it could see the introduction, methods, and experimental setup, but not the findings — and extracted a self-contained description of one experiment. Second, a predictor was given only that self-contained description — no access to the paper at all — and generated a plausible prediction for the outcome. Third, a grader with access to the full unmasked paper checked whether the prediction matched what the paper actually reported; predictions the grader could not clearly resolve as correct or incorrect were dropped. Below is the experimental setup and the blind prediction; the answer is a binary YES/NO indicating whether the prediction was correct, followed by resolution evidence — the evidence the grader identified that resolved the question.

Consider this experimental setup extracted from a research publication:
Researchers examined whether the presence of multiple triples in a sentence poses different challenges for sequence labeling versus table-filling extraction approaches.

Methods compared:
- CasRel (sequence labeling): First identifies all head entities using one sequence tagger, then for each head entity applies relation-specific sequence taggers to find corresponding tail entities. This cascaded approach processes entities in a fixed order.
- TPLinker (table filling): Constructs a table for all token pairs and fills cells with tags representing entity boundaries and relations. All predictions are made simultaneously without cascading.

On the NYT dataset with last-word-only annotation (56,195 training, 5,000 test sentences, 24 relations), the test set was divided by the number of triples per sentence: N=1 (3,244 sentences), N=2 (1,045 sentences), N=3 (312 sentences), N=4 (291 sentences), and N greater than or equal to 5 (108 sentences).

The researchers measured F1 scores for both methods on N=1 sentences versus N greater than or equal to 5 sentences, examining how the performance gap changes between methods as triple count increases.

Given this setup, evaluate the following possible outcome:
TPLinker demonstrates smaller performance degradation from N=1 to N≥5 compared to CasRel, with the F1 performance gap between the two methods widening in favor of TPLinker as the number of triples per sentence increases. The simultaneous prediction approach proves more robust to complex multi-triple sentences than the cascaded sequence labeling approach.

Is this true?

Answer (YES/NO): YES